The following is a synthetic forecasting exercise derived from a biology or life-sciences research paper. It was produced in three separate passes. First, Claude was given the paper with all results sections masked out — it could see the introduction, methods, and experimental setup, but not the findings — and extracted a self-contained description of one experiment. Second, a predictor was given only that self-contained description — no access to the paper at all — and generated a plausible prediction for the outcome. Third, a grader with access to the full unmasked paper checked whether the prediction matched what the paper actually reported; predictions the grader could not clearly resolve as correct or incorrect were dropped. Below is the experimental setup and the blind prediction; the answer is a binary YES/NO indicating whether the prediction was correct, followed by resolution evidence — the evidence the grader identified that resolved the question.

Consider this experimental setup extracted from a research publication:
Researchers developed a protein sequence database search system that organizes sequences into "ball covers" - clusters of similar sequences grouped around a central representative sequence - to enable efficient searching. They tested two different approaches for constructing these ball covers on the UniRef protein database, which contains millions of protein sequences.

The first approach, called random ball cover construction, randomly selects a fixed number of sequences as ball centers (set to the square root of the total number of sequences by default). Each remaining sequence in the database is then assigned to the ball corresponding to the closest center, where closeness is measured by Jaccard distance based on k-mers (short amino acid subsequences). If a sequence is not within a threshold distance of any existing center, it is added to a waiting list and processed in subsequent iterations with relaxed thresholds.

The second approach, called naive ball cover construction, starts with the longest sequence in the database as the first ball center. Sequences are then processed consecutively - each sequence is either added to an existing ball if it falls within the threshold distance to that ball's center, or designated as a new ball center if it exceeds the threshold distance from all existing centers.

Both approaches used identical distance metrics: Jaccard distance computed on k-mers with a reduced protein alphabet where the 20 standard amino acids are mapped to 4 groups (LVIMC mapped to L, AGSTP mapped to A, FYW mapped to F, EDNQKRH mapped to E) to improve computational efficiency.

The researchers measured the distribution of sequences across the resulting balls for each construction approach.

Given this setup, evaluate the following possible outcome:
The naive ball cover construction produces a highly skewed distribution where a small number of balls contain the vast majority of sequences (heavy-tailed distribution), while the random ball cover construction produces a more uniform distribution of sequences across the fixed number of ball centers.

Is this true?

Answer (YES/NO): YES